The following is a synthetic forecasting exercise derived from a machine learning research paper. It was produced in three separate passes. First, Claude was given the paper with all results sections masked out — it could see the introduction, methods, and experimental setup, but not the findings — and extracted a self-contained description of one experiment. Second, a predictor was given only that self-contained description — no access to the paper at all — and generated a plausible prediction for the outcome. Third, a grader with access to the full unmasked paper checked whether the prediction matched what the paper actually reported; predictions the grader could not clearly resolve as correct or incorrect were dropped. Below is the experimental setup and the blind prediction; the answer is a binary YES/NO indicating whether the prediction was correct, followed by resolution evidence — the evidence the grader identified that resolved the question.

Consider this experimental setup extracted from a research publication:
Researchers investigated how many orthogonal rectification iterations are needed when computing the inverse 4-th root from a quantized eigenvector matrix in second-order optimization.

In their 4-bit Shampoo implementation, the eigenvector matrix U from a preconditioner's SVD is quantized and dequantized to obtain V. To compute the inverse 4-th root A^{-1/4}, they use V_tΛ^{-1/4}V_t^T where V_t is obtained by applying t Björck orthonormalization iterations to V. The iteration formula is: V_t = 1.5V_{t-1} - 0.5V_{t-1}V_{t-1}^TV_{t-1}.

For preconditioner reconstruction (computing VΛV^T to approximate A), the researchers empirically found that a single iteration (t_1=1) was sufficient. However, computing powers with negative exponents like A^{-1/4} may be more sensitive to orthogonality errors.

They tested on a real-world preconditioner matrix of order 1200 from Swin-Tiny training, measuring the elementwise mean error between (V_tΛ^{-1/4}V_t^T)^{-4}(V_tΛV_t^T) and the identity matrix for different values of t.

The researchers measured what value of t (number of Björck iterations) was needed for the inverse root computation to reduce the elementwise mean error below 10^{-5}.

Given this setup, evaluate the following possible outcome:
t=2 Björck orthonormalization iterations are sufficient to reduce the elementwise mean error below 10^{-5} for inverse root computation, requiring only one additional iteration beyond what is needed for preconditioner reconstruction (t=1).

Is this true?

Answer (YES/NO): NO